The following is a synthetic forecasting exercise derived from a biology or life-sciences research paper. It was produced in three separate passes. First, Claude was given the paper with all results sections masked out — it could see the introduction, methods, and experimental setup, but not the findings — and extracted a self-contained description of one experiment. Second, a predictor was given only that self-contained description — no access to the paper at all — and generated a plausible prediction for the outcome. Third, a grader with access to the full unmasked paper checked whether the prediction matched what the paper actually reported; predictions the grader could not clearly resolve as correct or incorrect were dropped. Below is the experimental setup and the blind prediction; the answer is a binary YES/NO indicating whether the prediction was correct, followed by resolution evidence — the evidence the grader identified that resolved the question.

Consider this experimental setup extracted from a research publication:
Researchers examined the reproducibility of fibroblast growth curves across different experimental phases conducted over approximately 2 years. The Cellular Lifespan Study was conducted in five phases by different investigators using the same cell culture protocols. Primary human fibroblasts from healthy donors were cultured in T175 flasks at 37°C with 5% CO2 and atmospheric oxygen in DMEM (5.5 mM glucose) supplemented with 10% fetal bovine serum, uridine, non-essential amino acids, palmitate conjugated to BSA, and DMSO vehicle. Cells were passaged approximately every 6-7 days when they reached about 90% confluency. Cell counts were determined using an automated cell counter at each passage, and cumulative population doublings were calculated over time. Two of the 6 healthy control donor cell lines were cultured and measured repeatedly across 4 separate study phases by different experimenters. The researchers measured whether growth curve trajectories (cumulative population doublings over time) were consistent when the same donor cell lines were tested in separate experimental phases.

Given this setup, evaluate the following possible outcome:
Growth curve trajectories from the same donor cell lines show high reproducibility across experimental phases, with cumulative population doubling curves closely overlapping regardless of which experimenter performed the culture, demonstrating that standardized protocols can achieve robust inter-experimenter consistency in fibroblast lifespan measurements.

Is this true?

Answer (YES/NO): YES